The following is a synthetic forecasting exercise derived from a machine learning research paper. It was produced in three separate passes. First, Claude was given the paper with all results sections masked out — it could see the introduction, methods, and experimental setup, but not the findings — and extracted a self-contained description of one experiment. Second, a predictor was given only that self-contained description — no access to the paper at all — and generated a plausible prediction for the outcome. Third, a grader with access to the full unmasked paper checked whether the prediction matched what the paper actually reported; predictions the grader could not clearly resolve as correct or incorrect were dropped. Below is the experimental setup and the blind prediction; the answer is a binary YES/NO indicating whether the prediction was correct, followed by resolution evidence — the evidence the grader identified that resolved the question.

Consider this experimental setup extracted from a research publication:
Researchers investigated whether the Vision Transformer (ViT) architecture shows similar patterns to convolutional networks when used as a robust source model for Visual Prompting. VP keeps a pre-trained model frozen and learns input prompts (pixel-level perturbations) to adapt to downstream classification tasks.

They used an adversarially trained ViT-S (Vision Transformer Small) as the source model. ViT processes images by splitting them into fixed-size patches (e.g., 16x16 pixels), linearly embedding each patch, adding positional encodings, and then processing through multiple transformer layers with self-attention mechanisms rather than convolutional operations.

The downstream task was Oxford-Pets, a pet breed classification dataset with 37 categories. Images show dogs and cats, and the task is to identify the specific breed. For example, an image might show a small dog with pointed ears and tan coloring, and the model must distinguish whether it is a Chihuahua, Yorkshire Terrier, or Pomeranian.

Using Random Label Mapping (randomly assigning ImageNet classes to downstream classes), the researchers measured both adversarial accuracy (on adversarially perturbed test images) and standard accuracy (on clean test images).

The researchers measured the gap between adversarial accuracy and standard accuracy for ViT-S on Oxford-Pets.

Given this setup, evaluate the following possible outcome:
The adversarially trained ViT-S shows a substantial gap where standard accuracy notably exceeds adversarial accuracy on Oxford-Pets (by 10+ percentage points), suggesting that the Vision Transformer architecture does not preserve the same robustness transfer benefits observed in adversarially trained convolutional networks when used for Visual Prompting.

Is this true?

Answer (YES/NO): NO